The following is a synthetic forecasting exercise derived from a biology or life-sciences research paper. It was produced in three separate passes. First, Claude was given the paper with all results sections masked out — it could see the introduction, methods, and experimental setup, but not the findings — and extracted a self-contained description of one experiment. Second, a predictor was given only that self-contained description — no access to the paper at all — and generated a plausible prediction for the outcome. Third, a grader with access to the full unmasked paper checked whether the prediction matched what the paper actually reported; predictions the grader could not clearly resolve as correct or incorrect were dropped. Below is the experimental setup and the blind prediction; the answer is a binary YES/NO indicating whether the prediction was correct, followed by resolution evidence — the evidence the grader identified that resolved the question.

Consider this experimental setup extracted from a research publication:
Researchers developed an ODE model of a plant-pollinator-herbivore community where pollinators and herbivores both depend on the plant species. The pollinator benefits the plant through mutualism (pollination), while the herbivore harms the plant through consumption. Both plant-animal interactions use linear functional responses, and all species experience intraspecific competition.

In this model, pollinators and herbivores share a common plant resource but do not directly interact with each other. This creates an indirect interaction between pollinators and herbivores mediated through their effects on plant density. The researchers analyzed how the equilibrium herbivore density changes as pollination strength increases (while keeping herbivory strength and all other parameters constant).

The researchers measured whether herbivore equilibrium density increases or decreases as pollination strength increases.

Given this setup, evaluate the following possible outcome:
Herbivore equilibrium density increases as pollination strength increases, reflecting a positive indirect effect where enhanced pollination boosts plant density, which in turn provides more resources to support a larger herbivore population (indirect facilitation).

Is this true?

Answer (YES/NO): YES